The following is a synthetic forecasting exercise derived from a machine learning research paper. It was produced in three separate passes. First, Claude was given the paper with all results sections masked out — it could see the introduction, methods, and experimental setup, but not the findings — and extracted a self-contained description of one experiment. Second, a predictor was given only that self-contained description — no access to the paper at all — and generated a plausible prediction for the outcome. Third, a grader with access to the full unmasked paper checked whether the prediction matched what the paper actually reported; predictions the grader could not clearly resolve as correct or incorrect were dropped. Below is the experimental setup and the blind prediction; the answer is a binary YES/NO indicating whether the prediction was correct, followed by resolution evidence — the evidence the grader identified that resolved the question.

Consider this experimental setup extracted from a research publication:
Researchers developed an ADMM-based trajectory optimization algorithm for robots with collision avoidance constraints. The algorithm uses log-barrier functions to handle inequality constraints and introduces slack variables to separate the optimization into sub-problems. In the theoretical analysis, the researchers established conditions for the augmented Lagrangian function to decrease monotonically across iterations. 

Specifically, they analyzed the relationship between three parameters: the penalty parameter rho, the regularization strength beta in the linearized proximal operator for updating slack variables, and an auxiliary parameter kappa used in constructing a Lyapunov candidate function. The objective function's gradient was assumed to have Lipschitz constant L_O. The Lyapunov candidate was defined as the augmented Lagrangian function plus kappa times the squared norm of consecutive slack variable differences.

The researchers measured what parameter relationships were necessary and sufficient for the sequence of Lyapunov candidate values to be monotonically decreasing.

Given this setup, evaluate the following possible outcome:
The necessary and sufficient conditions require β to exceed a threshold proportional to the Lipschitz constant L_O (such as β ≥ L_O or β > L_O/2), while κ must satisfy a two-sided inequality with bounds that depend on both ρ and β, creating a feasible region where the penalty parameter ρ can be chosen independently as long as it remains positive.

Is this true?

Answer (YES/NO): NO